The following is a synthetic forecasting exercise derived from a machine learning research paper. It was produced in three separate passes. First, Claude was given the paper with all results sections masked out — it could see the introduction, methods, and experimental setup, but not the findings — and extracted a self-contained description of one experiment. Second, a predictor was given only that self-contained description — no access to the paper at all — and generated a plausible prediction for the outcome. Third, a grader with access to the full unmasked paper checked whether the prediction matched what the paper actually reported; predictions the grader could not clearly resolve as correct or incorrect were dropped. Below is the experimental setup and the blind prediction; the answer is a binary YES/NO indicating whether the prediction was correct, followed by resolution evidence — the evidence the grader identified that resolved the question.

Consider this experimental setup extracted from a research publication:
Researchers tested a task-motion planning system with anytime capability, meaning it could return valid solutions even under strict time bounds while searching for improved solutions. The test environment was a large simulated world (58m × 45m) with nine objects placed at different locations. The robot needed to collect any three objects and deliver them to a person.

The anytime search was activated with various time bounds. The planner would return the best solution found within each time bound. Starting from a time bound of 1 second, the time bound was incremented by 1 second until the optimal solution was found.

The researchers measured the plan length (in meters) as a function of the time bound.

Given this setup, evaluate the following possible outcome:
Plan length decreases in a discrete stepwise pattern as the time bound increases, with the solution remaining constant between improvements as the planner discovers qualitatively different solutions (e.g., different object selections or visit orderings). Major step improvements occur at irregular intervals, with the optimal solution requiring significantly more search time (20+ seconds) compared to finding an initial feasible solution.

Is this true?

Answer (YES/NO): NO